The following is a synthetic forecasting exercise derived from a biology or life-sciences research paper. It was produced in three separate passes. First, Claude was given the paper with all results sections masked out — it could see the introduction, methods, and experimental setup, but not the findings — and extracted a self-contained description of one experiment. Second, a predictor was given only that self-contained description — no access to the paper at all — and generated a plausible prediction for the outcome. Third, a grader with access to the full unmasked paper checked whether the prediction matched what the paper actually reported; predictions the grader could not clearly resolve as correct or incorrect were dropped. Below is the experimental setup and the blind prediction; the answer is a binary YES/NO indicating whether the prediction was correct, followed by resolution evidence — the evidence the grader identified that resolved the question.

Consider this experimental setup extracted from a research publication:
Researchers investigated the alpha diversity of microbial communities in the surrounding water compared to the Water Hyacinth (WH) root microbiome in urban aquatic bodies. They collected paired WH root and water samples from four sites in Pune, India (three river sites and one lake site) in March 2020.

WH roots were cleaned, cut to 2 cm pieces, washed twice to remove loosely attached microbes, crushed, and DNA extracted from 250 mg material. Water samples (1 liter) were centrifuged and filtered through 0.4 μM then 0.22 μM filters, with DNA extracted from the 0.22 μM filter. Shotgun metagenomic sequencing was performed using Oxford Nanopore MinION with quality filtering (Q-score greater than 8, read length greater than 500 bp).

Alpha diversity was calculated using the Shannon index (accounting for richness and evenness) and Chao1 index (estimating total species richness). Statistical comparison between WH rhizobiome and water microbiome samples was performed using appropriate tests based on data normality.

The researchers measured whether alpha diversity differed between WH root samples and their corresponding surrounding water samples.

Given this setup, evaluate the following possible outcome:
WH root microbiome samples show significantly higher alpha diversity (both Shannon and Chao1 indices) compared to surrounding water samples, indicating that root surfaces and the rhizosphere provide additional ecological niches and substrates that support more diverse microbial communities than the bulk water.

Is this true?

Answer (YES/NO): YES